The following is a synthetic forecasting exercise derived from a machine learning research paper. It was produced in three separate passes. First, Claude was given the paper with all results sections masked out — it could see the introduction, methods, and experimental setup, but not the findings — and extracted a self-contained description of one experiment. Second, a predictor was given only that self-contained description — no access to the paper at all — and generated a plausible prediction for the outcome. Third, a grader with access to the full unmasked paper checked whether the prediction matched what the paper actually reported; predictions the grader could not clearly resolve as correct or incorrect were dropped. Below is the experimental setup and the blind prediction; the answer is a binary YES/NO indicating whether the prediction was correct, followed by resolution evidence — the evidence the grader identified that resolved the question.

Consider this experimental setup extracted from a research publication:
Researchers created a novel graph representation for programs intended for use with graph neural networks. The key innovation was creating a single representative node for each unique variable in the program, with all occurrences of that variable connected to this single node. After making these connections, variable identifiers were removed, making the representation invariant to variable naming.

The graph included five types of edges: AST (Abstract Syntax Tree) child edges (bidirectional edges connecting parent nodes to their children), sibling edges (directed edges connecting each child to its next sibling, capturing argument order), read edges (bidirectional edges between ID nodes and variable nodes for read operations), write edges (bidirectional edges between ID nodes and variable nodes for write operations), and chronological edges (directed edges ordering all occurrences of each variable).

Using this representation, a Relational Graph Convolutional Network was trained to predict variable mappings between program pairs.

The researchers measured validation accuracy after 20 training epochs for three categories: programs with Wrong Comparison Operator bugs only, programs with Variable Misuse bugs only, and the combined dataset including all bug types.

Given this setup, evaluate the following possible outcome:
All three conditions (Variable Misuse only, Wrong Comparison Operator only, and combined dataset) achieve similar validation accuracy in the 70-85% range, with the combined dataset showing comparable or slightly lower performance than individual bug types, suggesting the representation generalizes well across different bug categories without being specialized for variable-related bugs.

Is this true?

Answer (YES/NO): NO